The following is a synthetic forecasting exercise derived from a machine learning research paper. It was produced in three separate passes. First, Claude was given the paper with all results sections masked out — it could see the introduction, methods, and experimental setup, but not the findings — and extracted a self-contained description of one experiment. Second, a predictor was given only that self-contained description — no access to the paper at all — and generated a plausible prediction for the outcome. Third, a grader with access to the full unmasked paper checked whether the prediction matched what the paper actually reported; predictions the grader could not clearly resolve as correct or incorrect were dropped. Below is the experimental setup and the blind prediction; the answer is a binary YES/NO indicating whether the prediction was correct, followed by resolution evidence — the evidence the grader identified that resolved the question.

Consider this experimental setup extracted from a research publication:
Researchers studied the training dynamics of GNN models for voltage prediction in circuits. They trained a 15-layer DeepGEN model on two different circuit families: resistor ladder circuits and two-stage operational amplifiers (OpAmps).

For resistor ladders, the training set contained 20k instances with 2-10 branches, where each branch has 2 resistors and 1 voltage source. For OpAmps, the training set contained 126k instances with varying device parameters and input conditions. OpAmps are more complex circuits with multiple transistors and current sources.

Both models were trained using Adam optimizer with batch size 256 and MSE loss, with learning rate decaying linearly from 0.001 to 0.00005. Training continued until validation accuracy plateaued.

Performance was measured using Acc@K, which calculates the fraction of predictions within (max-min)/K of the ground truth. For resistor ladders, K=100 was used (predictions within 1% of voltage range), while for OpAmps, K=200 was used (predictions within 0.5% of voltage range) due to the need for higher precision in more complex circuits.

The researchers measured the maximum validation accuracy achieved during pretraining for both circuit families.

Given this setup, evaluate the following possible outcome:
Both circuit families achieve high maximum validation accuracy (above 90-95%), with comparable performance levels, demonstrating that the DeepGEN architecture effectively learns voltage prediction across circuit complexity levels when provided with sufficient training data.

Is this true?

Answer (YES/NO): YES